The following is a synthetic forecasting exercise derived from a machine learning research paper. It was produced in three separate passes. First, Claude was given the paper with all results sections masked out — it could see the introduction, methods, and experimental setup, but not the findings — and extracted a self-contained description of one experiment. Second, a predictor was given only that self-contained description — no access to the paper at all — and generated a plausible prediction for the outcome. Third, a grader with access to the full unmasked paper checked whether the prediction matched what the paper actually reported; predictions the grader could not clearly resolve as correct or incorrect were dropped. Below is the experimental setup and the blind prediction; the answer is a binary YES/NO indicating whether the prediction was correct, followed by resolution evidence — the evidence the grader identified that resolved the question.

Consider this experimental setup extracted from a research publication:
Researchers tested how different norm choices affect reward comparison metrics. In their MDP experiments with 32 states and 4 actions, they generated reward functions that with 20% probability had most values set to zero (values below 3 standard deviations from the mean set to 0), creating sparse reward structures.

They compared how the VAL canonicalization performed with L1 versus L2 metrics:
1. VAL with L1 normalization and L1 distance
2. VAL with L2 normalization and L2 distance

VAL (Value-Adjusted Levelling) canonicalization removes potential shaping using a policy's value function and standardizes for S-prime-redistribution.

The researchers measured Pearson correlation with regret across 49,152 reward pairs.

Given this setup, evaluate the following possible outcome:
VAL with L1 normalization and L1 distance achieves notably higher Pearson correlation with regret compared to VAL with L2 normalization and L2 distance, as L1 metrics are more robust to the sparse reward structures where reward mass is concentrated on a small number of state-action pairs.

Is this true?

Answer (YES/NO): NO